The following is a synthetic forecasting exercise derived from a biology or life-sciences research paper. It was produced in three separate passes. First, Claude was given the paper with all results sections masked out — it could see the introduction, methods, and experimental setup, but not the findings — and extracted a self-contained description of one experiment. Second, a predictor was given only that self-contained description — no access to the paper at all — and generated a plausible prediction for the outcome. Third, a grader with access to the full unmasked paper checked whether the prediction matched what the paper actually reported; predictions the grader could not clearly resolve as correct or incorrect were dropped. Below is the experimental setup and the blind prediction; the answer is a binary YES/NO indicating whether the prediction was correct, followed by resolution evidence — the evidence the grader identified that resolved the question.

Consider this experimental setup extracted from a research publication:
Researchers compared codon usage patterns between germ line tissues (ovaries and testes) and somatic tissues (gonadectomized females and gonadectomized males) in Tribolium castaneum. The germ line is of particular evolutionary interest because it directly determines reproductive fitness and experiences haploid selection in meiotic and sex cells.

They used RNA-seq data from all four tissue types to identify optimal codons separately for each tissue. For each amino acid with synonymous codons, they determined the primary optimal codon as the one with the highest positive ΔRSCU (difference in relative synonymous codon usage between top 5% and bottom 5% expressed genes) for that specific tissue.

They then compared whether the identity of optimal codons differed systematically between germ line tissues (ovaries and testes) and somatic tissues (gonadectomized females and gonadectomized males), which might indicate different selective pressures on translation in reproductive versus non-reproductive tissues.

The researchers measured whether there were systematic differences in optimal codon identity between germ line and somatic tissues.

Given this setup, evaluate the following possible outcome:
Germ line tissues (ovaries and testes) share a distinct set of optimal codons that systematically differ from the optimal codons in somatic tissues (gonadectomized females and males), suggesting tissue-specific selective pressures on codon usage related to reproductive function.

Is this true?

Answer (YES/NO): NO